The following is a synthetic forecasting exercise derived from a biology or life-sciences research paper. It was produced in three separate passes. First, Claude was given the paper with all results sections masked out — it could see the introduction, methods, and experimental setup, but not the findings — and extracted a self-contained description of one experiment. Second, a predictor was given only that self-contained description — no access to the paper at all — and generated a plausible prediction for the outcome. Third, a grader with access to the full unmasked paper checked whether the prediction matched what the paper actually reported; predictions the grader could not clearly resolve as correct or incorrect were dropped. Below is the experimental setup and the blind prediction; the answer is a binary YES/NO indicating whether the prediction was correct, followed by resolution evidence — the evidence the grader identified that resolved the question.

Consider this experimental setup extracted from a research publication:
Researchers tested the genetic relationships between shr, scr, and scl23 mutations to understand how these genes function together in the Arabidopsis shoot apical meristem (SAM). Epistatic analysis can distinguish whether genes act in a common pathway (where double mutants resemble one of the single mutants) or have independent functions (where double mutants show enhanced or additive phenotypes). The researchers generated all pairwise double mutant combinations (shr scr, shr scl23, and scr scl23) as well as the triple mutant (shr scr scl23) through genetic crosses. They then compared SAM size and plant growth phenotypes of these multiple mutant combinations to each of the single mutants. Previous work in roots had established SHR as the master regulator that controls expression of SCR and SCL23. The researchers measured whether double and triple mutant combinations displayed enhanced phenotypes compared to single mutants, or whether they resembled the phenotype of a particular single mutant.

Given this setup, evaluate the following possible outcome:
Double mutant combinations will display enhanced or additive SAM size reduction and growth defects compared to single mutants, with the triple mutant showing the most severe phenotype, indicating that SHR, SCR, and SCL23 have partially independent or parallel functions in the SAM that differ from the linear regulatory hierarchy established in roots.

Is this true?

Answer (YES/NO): NO